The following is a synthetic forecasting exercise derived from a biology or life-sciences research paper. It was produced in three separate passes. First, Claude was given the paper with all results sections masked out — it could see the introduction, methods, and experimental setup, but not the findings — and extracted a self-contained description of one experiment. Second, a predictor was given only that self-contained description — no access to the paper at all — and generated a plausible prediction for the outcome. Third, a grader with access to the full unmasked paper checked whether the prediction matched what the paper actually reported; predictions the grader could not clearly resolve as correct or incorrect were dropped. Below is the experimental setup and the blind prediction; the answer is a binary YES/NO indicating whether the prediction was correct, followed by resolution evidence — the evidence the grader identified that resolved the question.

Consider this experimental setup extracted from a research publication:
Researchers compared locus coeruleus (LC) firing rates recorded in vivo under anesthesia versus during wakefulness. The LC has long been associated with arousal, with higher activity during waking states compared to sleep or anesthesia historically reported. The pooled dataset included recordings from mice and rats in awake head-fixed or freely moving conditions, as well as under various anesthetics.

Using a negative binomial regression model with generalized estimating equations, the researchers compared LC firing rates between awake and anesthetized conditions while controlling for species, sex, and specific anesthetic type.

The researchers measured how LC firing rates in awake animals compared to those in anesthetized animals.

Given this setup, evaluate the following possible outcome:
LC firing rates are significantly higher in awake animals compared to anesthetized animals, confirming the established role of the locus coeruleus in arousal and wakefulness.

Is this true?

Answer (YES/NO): NO